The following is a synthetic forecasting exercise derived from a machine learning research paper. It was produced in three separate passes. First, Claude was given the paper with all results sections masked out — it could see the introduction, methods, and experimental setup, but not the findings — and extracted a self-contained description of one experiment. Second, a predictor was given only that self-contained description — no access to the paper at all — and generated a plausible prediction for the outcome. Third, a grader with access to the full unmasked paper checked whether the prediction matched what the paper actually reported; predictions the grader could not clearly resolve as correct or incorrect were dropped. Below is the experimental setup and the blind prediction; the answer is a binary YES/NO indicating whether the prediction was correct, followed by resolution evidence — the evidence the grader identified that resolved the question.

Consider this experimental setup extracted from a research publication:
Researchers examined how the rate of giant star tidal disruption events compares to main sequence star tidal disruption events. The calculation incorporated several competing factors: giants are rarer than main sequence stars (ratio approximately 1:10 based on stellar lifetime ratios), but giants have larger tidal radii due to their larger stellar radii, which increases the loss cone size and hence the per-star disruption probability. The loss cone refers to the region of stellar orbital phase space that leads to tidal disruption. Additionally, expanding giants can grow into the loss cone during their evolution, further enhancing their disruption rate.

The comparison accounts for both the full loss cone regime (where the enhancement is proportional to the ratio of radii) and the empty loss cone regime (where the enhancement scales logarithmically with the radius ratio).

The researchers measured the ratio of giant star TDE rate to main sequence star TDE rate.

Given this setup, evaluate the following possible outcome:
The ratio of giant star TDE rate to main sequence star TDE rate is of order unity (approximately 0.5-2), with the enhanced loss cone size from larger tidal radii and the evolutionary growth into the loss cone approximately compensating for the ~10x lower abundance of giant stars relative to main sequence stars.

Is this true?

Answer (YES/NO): NO